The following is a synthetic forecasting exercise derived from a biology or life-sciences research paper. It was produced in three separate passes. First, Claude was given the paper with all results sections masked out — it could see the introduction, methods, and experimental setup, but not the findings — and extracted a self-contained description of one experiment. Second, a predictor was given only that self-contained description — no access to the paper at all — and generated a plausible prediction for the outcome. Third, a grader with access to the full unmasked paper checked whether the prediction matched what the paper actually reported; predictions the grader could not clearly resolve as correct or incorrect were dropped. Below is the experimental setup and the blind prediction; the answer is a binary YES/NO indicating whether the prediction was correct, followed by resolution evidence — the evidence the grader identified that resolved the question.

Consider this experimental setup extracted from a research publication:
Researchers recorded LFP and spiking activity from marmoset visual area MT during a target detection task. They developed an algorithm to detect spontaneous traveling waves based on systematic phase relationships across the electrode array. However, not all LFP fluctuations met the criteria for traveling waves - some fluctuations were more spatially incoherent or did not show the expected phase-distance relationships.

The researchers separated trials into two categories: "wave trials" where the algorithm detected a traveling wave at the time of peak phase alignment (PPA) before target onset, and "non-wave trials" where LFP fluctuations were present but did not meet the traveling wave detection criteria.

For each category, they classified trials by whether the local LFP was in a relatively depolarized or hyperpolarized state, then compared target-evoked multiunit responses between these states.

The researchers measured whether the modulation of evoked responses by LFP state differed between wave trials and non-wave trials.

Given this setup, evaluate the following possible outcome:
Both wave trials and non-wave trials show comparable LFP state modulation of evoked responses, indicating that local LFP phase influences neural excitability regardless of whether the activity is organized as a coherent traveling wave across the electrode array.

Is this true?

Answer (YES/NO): NO